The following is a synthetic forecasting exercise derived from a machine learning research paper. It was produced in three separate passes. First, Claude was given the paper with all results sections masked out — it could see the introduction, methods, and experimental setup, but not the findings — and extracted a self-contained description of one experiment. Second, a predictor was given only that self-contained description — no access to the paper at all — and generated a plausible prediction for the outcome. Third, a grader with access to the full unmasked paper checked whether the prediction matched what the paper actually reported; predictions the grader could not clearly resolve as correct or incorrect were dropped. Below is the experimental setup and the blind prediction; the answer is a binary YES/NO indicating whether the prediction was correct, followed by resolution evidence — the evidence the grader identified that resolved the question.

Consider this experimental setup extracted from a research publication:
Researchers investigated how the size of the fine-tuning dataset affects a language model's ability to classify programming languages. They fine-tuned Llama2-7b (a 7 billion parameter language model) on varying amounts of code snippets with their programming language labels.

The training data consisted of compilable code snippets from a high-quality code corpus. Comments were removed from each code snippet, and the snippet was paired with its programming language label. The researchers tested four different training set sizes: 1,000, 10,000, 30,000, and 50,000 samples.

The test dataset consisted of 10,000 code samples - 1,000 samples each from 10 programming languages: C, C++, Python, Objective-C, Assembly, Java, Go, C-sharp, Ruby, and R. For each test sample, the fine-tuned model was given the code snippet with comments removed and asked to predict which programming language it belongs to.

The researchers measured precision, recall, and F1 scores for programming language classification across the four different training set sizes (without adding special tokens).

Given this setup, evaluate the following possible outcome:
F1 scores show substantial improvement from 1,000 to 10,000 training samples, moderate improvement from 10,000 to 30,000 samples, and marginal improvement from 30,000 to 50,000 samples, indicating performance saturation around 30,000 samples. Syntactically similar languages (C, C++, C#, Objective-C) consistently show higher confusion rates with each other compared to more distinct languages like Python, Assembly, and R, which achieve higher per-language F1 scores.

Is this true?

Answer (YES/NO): NO